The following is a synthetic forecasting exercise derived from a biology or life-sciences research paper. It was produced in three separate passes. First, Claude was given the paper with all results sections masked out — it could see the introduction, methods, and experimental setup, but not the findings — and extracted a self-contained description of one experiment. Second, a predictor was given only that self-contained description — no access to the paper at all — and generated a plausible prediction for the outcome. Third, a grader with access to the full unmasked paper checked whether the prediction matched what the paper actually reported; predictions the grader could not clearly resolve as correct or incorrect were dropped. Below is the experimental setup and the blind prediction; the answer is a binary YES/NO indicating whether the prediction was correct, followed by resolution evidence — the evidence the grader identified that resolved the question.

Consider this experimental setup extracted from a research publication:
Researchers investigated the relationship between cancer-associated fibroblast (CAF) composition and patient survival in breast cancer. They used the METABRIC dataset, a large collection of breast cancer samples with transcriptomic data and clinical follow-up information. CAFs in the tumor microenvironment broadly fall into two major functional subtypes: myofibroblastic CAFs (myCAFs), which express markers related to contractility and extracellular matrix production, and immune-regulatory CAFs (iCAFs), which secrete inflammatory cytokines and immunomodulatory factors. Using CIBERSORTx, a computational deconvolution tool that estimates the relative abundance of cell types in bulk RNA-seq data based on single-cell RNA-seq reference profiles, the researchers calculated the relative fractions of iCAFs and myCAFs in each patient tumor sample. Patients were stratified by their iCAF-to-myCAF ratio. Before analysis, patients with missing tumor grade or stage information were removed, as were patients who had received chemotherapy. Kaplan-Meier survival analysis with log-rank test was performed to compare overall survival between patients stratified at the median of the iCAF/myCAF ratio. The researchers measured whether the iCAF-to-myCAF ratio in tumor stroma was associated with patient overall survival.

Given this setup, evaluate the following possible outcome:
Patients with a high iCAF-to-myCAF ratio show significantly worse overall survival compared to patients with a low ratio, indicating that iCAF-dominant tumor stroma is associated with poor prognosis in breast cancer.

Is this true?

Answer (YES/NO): NO